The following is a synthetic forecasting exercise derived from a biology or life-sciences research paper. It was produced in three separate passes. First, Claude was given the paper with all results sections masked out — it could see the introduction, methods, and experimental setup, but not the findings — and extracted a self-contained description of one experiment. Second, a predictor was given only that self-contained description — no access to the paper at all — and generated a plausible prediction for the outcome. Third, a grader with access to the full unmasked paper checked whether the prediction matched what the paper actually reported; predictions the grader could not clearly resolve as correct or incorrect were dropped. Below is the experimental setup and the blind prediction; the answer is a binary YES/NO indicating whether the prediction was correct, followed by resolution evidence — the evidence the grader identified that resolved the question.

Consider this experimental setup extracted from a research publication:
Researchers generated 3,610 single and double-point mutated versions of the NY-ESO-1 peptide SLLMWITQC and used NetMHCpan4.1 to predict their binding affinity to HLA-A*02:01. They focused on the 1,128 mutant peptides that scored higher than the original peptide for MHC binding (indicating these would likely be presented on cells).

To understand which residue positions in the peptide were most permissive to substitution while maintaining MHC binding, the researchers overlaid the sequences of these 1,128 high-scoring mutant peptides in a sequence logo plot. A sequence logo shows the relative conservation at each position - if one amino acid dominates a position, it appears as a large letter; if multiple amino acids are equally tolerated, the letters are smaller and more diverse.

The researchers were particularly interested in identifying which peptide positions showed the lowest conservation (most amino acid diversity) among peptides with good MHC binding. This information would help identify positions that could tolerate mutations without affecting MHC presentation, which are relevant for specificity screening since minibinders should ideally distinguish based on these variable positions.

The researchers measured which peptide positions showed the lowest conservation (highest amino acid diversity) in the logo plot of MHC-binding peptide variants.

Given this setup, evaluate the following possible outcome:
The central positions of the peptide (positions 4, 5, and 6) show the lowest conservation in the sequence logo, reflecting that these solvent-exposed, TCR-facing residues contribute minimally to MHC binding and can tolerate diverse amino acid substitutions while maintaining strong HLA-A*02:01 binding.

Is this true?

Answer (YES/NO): NO